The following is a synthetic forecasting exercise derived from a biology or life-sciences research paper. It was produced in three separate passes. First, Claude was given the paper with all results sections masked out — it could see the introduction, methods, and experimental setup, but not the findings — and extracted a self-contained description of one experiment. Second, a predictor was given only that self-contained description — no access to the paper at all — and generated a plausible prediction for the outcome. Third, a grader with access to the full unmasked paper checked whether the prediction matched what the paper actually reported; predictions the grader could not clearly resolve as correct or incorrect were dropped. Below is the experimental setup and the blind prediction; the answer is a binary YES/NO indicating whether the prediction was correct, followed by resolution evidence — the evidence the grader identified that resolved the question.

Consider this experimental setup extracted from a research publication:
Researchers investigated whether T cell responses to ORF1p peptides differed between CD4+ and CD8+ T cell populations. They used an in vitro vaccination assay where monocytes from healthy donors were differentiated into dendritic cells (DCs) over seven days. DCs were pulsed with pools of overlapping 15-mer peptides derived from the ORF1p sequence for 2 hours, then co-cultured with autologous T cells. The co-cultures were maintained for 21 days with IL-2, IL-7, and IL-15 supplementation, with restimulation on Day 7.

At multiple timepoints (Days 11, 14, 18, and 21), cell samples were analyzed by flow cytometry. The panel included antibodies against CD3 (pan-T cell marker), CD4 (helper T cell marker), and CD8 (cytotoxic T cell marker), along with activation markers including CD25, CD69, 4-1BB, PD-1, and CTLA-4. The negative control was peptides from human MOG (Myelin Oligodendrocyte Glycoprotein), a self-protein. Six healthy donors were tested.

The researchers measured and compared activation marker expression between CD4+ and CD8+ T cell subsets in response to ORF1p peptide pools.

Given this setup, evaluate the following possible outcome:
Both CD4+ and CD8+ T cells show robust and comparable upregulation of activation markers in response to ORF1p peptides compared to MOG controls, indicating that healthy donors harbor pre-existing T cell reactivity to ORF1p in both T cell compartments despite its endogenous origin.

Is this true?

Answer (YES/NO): NO